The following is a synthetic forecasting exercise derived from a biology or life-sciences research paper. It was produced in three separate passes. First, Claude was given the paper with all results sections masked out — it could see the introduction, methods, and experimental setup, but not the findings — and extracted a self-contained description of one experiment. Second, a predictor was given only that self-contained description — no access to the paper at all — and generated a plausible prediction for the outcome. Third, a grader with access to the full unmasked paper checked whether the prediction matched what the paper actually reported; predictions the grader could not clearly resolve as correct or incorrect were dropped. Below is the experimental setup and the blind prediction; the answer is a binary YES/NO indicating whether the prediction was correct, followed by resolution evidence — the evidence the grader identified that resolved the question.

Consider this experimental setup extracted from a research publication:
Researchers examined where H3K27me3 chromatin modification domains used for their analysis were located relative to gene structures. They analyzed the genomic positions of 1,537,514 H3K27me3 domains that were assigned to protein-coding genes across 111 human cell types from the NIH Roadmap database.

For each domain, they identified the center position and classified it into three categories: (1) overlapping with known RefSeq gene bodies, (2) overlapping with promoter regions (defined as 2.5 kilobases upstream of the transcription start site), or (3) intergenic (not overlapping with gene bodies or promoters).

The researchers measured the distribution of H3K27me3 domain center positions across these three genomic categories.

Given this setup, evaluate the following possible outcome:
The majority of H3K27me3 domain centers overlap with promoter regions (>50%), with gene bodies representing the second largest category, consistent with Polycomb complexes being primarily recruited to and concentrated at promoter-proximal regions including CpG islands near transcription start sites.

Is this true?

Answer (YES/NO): NO